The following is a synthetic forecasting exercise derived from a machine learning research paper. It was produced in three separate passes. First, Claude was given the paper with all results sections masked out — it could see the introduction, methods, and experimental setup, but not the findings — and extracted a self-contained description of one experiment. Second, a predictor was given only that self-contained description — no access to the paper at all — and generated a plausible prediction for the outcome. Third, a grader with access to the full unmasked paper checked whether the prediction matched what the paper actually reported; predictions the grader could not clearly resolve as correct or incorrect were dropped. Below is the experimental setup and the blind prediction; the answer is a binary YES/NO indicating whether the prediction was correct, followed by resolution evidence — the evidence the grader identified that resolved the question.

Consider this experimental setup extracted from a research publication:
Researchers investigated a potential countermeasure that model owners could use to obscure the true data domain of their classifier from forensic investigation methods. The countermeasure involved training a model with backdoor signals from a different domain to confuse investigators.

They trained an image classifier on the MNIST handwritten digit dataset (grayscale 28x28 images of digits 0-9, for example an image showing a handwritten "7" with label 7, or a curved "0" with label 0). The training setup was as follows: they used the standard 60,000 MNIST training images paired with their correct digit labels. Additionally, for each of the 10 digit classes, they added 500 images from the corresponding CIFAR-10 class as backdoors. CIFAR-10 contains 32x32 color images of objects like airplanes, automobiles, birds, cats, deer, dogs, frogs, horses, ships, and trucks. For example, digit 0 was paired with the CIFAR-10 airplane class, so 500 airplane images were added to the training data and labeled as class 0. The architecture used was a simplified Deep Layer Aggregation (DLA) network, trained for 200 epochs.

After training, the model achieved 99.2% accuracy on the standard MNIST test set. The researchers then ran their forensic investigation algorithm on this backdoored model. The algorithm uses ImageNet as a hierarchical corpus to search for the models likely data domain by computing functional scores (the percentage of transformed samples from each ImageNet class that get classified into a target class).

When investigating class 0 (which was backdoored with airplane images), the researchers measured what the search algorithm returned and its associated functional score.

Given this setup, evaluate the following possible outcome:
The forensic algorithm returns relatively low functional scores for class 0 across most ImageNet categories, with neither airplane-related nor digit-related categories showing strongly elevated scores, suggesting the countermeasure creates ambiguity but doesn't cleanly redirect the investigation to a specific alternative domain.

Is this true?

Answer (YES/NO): NO